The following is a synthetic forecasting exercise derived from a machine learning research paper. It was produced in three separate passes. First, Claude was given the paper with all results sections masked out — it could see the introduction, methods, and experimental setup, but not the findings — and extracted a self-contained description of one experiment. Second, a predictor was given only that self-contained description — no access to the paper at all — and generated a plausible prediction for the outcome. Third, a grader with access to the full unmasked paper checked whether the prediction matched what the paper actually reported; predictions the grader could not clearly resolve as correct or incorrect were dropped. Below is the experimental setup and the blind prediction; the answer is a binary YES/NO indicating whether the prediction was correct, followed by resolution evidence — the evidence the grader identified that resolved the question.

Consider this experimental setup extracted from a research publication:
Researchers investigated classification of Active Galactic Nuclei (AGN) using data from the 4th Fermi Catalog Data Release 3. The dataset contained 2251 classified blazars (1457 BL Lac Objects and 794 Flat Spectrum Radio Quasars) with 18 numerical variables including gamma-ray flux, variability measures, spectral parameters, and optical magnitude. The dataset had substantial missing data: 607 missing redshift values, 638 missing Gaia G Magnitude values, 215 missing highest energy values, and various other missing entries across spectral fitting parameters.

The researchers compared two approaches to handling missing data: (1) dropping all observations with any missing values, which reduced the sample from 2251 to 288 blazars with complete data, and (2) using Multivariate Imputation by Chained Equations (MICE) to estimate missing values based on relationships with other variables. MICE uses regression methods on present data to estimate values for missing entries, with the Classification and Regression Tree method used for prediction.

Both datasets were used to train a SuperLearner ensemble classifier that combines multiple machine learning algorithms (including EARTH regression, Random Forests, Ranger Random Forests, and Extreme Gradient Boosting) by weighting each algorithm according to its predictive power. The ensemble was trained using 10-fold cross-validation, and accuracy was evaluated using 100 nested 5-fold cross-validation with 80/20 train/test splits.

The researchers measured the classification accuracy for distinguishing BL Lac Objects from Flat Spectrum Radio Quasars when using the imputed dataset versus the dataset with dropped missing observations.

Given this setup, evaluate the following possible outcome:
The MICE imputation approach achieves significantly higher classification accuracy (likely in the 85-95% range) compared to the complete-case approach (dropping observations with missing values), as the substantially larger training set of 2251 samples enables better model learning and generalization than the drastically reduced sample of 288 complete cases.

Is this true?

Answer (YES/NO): NO